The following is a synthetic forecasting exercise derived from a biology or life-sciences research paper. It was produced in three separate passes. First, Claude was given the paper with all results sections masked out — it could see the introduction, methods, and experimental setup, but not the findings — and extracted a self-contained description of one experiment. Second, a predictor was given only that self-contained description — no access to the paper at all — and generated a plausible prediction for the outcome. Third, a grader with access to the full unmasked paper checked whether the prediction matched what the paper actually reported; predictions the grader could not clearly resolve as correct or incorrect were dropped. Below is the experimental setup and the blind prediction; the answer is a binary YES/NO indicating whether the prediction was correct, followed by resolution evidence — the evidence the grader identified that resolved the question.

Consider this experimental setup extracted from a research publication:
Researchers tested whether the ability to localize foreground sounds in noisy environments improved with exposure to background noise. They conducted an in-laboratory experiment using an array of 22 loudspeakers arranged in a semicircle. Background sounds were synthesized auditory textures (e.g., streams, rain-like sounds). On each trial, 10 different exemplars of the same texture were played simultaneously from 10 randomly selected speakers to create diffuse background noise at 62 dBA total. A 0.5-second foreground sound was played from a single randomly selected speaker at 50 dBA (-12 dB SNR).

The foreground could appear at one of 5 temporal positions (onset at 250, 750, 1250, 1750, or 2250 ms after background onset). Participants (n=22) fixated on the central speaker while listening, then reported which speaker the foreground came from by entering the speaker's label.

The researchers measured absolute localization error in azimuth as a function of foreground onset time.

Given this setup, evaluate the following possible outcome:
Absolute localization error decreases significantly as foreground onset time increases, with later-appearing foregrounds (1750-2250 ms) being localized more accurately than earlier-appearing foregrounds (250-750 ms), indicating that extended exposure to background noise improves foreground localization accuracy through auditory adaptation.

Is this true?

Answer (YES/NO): NO